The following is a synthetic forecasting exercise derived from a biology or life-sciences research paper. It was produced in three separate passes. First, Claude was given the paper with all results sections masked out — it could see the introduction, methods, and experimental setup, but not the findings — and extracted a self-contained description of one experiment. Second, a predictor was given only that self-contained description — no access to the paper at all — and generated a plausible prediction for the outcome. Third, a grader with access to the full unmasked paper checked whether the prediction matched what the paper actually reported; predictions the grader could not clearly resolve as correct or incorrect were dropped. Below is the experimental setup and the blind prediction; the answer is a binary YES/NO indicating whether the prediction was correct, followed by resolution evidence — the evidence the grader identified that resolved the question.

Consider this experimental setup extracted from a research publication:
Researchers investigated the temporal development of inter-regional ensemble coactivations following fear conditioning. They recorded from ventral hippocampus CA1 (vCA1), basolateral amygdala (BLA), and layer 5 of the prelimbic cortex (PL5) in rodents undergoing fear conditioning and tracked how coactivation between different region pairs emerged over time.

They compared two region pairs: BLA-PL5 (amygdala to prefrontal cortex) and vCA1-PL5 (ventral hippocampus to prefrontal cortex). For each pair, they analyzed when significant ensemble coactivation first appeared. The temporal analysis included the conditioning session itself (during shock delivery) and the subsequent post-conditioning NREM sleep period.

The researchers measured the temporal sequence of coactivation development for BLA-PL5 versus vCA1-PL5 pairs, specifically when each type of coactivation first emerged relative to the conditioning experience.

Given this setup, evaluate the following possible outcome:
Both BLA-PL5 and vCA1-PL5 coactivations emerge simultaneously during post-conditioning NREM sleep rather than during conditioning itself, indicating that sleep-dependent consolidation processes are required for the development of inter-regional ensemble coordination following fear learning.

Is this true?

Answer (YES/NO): NO